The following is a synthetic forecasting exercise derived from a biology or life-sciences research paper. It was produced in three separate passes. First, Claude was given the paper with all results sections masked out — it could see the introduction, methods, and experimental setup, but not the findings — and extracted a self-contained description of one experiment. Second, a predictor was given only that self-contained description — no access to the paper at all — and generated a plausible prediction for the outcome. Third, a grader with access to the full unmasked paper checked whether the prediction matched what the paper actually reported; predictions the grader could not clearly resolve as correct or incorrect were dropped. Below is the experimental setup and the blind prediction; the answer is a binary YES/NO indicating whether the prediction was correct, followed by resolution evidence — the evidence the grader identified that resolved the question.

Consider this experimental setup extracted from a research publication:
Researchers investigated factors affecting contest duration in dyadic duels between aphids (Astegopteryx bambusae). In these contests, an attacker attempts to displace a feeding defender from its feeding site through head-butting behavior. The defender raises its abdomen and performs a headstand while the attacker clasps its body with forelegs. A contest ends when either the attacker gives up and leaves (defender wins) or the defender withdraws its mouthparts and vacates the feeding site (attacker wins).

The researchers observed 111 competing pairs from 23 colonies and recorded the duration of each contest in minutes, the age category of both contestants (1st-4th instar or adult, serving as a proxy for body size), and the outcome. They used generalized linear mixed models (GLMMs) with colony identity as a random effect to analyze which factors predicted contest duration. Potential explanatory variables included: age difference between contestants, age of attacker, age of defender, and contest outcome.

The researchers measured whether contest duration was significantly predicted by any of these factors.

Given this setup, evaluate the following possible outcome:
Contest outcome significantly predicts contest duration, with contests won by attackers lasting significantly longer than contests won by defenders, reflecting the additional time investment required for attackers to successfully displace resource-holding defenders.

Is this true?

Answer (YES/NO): YES